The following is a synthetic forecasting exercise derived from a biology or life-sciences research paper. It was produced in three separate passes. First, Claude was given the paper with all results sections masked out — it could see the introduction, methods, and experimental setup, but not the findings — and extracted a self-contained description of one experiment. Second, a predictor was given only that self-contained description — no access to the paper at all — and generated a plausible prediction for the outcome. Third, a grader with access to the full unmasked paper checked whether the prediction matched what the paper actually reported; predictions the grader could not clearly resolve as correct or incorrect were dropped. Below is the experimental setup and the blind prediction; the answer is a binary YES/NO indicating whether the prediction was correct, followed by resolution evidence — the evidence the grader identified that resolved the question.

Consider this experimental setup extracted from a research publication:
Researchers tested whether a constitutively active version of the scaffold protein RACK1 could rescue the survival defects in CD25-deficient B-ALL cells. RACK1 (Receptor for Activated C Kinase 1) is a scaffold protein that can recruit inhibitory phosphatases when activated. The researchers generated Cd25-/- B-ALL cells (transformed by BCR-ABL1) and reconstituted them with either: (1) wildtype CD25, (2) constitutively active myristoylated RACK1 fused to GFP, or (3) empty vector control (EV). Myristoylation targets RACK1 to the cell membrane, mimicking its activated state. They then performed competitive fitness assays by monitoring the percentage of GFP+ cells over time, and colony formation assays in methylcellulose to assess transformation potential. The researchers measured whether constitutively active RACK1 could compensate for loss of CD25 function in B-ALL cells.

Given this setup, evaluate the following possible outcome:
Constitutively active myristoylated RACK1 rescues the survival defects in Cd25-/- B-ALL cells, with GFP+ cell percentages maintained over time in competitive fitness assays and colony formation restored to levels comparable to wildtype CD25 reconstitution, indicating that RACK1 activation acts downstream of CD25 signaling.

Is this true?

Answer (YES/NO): YES